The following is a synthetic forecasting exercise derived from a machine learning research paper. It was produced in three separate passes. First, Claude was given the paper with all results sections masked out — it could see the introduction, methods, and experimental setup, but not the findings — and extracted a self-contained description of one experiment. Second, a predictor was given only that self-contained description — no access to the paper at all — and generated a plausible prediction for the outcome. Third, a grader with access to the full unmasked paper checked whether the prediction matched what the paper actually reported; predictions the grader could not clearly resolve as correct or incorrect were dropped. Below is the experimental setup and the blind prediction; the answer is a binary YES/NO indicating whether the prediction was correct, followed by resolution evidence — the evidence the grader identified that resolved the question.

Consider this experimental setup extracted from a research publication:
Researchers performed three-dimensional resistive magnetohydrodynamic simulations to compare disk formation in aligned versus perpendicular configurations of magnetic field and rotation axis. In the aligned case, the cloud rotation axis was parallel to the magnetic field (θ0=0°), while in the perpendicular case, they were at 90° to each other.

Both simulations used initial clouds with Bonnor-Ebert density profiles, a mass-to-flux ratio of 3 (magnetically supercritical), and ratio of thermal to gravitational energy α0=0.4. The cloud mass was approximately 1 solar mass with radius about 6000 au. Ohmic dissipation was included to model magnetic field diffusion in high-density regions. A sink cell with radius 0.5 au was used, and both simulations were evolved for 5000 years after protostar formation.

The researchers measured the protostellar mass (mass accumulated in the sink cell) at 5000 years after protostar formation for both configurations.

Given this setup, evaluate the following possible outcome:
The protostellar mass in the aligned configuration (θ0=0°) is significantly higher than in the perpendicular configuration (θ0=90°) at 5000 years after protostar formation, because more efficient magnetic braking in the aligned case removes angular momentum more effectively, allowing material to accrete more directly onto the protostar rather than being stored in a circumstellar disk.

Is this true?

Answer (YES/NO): NO